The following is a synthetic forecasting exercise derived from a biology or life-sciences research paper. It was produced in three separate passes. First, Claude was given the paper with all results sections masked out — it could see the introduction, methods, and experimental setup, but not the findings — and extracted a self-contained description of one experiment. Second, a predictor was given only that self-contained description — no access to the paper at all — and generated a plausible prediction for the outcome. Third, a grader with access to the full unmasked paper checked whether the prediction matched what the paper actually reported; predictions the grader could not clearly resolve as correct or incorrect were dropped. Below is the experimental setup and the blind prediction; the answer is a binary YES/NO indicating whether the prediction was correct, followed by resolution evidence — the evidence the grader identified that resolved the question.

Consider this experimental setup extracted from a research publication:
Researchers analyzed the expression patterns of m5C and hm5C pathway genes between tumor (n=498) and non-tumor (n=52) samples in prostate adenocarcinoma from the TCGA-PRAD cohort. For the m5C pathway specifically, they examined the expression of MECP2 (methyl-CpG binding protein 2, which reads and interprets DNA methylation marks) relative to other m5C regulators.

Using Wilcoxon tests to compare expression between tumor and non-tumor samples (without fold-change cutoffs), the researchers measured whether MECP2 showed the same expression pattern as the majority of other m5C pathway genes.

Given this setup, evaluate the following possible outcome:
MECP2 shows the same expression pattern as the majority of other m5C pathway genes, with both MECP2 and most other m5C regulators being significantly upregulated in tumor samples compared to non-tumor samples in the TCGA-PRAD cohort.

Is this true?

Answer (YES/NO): NO